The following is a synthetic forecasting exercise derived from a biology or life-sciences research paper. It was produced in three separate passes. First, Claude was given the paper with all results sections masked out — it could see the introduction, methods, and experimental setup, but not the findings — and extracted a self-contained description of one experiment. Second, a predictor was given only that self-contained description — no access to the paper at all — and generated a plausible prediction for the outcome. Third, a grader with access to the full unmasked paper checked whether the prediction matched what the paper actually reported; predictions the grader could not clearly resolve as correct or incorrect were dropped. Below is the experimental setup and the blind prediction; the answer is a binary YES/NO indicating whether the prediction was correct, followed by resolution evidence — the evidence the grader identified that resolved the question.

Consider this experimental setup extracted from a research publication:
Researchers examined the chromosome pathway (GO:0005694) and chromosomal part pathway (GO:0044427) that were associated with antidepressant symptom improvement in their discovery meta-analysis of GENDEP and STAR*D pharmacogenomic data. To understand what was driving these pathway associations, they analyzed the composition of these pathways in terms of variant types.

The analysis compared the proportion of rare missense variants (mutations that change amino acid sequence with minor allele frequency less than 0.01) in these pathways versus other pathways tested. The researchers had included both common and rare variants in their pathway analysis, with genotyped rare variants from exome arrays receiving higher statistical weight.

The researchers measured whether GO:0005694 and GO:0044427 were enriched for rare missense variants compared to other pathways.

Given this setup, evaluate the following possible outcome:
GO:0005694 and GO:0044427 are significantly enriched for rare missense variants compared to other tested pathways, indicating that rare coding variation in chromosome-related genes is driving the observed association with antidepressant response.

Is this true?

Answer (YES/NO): NO